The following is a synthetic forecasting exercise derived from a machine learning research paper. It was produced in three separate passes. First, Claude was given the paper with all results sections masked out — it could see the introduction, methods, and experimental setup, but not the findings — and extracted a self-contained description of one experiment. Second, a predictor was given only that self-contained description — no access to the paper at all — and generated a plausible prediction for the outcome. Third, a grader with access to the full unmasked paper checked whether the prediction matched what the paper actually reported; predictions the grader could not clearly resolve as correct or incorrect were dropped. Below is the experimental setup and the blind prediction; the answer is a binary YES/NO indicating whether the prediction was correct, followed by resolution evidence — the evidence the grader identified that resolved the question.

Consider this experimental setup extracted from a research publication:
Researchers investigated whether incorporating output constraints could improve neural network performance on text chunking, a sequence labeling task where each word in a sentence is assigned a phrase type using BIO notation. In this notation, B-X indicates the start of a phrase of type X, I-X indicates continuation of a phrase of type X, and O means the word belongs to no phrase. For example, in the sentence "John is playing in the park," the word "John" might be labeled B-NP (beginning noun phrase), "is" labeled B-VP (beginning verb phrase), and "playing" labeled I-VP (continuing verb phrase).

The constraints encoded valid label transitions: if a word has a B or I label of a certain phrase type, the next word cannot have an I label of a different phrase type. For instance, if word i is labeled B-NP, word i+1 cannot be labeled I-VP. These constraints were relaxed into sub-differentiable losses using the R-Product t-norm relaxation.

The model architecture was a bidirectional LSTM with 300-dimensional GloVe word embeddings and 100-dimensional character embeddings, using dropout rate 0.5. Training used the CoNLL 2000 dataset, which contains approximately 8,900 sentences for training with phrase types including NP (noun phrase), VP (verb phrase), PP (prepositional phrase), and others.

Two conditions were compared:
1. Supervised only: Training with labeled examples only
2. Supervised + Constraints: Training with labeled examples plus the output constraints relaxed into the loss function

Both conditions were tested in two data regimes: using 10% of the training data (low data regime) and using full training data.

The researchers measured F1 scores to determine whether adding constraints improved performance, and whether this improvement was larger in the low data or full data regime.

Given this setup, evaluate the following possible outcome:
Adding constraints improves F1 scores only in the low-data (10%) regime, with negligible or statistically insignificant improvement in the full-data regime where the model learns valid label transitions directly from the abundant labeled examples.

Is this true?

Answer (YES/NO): NO